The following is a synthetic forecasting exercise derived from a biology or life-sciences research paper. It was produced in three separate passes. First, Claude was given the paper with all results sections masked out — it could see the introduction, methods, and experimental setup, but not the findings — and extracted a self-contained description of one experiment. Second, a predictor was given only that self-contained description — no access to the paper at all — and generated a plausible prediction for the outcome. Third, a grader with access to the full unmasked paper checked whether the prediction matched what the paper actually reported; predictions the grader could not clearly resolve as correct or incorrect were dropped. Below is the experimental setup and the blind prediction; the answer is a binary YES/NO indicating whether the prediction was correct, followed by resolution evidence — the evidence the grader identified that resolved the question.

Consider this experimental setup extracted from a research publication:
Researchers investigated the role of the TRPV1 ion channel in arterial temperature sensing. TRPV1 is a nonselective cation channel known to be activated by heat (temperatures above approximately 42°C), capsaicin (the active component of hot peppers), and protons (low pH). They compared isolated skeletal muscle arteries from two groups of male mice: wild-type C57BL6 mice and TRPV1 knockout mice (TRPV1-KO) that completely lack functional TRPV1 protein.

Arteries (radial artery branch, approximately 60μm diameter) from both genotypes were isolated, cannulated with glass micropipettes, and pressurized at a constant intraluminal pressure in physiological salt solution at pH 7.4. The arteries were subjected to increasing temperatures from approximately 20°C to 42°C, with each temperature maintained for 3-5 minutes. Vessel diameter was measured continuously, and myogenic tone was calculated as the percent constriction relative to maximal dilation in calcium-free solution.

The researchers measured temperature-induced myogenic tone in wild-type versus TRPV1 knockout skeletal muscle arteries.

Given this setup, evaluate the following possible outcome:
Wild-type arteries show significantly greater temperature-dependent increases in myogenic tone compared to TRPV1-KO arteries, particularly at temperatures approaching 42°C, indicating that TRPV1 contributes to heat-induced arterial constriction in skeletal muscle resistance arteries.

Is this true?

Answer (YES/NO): NO